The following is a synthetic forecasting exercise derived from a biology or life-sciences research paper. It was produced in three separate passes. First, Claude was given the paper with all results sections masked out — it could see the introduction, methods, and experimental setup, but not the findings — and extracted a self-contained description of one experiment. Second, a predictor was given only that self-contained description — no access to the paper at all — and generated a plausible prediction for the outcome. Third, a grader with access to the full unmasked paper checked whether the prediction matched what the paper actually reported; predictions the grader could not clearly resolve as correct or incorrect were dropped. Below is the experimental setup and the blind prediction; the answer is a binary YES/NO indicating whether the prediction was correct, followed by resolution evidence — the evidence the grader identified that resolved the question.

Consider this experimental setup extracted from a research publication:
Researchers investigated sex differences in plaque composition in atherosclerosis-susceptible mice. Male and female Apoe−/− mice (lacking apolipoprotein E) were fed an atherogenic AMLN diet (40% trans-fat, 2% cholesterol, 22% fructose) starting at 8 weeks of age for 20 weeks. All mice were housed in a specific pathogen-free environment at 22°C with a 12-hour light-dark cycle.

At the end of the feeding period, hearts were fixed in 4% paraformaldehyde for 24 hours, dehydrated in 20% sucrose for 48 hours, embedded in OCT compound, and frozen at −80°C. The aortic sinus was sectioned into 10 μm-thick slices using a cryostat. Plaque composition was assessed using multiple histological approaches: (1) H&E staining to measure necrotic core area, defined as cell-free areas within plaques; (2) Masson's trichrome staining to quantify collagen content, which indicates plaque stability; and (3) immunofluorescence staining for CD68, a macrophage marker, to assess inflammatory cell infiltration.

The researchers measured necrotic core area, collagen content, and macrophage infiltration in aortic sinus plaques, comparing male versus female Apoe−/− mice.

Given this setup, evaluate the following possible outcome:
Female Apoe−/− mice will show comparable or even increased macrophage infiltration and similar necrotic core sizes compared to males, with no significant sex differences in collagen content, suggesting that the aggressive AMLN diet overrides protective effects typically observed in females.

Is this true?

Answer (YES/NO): NO